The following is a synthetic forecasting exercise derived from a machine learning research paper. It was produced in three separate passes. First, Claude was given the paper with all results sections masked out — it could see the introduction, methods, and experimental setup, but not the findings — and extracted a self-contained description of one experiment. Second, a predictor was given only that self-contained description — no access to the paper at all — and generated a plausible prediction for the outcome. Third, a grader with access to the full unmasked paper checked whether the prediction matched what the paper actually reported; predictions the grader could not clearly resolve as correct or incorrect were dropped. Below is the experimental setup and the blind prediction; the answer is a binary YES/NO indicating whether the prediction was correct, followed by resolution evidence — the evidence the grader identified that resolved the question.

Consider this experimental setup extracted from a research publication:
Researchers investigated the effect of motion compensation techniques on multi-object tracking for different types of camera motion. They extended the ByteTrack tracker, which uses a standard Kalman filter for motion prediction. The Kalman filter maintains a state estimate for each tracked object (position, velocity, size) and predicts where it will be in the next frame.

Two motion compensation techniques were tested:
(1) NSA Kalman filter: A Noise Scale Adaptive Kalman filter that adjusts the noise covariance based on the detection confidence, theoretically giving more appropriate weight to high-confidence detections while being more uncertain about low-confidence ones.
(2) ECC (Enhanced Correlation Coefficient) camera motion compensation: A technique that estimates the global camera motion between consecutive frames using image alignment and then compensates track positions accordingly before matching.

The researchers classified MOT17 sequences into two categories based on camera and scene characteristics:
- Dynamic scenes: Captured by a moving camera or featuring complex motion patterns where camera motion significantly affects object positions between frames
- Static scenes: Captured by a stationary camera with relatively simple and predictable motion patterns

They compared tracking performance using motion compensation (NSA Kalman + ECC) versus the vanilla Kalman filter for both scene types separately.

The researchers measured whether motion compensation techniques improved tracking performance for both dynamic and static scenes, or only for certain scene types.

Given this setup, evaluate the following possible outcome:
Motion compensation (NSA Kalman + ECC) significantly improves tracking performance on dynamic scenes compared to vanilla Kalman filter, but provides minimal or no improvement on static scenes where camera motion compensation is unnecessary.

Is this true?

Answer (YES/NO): YES